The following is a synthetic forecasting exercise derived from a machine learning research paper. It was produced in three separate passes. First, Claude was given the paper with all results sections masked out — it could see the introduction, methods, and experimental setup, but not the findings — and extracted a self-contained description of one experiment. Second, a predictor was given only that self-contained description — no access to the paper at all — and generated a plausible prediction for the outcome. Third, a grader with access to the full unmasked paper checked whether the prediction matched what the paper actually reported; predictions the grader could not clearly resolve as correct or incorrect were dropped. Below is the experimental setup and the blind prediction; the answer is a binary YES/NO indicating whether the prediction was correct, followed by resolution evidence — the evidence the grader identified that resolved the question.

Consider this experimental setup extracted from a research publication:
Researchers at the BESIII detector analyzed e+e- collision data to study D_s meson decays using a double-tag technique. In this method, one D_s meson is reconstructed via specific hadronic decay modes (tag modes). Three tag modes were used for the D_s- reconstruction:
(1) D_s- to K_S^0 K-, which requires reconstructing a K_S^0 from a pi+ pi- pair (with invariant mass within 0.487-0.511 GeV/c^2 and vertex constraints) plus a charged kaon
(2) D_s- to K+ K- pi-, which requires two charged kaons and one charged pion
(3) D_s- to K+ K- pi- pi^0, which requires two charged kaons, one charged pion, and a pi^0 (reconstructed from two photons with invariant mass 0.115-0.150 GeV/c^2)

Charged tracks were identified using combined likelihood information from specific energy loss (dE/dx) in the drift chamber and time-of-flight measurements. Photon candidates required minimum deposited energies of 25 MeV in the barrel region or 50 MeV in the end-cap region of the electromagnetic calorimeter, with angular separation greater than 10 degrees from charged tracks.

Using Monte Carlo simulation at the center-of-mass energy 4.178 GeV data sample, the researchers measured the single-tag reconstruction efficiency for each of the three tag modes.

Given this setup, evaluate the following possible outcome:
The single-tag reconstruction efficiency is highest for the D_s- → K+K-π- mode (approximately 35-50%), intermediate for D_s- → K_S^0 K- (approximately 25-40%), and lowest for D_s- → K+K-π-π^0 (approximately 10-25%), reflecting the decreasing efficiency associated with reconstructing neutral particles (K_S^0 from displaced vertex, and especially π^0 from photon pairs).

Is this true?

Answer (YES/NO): NO